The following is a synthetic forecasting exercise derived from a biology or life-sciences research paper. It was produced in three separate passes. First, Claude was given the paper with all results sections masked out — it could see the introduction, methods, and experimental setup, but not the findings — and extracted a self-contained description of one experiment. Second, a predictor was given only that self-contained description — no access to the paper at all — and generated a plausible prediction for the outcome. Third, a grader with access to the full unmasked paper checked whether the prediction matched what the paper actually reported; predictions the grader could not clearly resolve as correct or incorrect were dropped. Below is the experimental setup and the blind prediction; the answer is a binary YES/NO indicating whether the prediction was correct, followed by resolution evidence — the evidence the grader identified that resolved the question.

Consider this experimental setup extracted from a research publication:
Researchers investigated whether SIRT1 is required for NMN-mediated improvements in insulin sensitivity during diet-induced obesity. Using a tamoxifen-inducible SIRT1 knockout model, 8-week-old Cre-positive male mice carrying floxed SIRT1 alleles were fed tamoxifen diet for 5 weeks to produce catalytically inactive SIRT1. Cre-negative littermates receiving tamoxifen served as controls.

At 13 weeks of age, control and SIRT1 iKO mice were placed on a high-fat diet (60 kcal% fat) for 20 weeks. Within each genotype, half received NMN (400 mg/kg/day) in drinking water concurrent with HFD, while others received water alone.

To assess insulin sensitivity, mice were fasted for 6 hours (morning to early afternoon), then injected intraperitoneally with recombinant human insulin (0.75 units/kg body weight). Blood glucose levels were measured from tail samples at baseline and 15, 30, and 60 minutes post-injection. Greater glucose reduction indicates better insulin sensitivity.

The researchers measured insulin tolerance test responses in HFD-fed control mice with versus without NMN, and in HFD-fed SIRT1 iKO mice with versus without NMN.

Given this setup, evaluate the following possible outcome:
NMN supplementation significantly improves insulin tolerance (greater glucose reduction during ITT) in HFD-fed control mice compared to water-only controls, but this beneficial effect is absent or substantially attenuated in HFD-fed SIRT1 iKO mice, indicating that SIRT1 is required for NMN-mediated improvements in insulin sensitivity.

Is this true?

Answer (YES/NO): NO